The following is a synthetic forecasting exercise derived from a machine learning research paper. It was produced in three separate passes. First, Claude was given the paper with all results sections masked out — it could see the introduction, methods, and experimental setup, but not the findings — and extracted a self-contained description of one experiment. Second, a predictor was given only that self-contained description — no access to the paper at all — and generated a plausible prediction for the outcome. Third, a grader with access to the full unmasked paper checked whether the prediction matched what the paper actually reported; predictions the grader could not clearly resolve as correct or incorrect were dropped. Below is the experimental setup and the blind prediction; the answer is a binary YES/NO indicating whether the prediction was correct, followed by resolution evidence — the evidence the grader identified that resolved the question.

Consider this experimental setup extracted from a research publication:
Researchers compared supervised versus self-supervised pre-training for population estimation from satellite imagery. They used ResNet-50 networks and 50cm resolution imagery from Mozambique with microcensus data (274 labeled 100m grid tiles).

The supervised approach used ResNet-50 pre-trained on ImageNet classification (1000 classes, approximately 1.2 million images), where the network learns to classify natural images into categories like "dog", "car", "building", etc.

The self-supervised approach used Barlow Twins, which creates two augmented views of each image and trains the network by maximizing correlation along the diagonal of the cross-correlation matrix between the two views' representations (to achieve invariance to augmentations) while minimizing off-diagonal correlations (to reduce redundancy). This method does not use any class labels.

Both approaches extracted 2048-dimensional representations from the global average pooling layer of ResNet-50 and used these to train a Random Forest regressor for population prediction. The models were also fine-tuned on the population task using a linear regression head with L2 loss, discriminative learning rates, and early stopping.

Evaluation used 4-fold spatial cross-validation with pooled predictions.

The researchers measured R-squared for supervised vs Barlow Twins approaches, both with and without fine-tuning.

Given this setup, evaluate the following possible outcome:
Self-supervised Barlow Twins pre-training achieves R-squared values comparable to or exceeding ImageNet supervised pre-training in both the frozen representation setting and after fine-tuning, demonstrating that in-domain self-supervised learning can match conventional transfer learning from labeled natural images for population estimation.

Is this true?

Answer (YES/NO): YES